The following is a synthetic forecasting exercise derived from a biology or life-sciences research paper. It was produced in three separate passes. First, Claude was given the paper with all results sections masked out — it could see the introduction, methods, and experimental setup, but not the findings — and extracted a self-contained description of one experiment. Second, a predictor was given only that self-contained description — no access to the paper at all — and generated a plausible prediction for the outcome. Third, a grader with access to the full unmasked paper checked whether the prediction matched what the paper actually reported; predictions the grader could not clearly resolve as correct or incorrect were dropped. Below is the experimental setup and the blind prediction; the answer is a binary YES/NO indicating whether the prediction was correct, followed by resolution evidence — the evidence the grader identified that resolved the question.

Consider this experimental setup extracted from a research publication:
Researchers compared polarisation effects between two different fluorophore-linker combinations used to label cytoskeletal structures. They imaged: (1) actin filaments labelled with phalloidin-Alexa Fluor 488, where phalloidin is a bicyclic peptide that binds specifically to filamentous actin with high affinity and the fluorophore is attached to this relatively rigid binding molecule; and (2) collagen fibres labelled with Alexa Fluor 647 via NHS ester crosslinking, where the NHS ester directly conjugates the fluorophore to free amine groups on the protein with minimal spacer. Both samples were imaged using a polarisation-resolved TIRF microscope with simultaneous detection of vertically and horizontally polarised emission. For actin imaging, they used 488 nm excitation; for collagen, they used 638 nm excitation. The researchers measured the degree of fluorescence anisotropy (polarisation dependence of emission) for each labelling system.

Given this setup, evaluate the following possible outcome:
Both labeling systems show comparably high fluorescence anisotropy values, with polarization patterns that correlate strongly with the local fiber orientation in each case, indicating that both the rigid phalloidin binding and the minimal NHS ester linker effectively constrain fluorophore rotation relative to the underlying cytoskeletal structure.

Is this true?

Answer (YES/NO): NO